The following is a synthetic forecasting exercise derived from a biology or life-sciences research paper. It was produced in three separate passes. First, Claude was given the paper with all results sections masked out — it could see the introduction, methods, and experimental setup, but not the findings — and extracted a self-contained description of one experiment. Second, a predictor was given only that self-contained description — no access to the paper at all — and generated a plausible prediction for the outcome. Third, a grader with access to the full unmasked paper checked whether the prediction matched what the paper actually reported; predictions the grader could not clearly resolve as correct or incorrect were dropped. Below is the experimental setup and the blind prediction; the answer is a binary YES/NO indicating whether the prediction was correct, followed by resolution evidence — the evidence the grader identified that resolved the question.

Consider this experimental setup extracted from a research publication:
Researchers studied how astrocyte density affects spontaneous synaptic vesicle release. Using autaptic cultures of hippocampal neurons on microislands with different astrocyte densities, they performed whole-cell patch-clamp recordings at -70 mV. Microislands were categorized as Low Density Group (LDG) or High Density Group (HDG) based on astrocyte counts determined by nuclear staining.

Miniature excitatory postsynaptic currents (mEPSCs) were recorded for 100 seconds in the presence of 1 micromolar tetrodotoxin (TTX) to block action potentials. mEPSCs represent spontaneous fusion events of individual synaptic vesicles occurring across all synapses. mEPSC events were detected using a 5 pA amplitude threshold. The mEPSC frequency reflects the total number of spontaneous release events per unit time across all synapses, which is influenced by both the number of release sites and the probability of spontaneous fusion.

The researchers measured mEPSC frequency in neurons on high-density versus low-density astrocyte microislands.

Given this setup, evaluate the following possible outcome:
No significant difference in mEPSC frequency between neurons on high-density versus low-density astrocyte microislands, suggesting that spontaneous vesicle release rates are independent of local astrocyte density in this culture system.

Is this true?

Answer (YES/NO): NO